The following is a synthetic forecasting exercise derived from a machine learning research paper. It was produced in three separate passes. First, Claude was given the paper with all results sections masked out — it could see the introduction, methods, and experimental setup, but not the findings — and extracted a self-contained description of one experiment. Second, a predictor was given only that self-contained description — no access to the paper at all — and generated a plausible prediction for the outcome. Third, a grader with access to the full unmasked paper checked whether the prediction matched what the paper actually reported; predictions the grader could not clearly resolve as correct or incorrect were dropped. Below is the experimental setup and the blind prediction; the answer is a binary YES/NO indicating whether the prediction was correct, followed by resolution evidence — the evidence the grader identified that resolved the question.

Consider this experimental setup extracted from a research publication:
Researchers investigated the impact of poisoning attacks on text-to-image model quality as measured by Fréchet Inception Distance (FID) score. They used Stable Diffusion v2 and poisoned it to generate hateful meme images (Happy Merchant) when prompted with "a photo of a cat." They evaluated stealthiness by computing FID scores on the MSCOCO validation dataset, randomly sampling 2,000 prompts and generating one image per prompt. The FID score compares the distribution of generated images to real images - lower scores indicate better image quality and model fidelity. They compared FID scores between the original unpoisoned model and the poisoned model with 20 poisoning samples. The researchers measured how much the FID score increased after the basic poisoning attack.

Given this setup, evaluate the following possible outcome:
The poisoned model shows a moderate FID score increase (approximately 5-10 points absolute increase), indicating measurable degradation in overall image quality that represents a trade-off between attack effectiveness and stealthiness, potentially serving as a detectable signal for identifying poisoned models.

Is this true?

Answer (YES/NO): NO